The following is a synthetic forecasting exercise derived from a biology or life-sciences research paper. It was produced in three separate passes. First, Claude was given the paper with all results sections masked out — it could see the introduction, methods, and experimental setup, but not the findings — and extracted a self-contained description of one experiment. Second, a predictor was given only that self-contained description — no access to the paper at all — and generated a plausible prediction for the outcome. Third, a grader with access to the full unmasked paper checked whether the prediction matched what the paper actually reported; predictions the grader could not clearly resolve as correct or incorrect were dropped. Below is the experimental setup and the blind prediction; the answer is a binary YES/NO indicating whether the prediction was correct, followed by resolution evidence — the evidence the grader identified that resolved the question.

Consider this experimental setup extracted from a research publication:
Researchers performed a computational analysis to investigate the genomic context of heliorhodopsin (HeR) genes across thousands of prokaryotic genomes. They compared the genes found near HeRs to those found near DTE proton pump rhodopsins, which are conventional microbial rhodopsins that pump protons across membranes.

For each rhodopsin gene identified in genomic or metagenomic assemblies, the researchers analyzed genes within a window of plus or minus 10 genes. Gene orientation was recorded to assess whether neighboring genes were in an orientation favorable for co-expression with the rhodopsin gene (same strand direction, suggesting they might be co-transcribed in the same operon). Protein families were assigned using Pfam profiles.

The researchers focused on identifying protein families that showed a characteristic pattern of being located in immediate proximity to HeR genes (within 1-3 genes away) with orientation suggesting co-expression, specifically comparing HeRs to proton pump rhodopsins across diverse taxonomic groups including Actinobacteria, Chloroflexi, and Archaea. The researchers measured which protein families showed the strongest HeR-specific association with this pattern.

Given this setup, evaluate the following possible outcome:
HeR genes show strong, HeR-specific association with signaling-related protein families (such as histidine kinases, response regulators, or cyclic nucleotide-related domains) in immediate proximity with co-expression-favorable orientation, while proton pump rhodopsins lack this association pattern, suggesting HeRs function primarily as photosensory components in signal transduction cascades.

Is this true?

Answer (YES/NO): NO